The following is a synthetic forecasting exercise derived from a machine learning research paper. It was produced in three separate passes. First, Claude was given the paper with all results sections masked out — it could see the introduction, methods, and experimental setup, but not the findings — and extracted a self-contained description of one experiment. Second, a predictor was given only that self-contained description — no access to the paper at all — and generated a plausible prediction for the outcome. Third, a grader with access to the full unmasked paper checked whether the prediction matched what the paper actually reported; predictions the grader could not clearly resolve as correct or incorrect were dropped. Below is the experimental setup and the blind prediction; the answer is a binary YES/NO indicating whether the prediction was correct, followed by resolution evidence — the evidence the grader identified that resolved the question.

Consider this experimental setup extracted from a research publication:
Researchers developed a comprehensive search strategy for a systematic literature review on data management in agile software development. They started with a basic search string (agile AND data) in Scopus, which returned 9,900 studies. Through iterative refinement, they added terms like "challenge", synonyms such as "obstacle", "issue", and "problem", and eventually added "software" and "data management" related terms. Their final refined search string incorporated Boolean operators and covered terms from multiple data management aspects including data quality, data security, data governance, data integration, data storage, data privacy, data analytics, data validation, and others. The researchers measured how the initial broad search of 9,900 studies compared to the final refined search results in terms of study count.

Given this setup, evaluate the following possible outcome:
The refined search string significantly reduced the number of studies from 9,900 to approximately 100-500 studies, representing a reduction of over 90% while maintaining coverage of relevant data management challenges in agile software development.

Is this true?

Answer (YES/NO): YES